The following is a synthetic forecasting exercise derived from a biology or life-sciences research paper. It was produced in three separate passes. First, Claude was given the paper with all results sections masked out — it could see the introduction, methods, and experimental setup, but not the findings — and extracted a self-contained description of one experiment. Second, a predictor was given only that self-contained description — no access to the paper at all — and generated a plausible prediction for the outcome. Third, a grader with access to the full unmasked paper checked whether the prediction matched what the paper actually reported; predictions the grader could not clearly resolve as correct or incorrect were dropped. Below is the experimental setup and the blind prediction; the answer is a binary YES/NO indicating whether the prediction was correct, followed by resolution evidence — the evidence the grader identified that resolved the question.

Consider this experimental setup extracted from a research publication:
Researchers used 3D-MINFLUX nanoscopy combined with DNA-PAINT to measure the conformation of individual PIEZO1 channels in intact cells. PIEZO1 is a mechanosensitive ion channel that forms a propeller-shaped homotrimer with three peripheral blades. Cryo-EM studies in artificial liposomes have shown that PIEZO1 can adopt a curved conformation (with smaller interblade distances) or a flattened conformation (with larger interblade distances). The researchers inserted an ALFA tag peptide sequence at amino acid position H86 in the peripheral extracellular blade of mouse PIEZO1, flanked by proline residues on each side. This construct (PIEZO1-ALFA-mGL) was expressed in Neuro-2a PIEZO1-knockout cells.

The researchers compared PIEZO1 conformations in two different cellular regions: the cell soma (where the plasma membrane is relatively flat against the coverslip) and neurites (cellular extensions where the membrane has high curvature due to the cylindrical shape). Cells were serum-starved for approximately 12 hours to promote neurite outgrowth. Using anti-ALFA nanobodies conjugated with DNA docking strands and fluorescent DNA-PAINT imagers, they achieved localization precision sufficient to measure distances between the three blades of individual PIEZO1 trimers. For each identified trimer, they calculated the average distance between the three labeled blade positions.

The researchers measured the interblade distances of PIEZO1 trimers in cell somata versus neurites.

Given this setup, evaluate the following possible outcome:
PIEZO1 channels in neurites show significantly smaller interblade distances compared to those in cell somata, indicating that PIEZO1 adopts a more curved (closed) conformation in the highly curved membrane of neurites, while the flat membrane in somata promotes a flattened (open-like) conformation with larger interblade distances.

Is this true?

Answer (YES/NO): NO